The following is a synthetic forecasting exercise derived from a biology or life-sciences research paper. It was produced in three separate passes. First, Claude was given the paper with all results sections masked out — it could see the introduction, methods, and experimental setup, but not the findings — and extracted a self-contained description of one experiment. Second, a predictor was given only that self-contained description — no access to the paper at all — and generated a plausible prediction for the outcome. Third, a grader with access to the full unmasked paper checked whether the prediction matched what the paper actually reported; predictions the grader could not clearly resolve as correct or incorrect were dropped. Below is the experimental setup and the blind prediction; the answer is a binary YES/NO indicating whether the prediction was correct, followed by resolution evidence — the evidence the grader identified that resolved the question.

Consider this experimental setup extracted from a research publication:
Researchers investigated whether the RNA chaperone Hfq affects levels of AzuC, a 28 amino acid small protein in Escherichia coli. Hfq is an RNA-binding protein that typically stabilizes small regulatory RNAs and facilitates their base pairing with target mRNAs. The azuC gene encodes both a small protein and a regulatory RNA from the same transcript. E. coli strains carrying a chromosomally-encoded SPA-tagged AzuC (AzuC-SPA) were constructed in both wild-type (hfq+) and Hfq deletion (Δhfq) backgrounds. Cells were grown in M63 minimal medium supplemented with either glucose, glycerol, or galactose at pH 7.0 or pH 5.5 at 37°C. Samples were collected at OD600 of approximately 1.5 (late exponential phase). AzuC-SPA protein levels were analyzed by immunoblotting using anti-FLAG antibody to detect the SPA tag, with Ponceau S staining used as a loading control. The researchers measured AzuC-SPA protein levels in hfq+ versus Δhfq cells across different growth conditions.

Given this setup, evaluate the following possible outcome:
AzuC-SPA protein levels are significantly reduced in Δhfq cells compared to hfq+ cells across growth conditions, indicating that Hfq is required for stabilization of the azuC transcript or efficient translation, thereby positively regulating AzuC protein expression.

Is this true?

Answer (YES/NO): NO